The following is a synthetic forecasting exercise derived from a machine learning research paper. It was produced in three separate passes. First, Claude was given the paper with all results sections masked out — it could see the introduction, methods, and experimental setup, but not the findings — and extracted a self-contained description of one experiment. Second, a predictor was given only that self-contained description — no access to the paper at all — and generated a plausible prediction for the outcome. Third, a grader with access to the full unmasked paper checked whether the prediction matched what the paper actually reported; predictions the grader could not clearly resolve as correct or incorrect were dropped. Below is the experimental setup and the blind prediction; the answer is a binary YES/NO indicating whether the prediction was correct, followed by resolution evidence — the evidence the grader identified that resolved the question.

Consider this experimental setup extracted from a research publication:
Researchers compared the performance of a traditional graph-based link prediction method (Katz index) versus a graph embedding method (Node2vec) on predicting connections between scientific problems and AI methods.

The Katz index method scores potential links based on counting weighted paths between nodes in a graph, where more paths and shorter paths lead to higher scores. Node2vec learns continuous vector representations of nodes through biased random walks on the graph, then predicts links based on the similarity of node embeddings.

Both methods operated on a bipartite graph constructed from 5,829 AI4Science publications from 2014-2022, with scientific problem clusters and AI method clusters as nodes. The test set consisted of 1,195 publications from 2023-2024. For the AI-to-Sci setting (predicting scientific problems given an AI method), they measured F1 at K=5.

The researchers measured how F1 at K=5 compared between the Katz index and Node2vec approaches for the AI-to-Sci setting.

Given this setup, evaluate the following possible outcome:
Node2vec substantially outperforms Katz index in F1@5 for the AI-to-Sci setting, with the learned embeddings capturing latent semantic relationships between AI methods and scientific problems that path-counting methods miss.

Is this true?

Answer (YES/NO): YES